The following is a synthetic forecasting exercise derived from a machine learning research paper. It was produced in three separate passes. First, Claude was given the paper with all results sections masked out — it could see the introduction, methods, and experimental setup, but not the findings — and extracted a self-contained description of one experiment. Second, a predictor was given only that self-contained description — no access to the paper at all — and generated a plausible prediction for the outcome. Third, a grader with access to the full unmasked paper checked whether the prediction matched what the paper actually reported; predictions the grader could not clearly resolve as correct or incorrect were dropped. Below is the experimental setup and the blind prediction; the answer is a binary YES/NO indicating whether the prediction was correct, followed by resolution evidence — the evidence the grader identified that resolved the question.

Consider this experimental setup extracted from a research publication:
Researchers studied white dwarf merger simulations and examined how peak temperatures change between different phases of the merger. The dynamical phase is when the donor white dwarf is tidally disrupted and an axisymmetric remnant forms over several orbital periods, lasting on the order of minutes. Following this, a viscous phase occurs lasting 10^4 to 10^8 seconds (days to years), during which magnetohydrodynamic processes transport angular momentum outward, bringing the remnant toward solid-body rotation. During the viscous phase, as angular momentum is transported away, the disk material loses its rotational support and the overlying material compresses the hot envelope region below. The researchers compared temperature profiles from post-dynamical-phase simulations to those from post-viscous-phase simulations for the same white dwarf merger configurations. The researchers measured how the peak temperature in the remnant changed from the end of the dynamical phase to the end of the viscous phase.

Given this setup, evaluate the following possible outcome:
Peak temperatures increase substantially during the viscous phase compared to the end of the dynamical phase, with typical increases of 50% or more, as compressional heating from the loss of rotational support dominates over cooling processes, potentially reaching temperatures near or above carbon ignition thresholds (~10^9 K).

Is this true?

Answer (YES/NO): NO